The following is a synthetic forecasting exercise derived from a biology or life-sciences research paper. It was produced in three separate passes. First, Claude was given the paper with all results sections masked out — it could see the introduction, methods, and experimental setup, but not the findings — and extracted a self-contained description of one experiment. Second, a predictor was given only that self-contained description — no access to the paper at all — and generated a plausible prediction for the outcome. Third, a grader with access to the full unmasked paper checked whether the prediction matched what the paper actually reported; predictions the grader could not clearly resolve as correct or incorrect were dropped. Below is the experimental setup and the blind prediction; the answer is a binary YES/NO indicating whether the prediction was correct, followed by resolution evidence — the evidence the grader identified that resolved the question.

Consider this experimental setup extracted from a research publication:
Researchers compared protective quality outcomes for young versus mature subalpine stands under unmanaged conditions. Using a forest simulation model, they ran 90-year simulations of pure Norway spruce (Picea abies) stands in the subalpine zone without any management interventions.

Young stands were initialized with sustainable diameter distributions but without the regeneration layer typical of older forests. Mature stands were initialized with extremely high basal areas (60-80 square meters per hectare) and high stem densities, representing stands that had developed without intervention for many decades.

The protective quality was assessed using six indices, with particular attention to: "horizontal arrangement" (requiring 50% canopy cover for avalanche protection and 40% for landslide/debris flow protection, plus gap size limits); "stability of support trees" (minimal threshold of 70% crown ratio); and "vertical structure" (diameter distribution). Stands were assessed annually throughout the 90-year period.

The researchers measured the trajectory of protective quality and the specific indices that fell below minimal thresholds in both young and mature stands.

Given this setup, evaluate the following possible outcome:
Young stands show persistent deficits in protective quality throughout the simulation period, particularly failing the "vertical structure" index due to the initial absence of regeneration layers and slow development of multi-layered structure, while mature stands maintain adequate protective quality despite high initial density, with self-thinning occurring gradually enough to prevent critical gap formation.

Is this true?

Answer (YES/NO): NO